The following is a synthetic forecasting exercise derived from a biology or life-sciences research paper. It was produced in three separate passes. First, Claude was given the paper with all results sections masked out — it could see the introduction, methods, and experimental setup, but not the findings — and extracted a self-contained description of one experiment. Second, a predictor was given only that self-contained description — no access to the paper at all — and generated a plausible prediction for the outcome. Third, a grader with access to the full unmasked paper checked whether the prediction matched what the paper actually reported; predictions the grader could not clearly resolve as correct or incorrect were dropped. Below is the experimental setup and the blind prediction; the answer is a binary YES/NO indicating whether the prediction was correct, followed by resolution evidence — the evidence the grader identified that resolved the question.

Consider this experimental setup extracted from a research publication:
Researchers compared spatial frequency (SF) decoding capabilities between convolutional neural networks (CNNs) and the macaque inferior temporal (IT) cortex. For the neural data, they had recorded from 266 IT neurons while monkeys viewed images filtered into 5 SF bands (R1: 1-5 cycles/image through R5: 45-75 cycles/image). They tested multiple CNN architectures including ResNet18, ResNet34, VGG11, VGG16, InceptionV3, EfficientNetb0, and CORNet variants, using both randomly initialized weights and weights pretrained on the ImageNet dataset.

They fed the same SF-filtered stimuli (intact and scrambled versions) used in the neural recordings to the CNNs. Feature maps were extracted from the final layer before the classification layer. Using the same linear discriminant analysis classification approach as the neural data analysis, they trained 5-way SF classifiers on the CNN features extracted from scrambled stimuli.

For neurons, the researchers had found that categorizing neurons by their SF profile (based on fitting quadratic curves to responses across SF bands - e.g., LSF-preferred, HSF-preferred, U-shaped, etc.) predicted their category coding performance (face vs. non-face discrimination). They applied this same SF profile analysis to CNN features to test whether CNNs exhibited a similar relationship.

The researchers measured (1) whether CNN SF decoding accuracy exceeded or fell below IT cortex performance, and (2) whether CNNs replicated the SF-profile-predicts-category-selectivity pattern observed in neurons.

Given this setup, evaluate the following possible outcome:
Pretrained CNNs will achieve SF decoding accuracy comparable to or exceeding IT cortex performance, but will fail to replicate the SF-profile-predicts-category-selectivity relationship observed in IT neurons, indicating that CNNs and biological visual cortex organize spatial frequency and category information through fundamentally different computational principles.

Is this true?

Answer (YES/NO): YES